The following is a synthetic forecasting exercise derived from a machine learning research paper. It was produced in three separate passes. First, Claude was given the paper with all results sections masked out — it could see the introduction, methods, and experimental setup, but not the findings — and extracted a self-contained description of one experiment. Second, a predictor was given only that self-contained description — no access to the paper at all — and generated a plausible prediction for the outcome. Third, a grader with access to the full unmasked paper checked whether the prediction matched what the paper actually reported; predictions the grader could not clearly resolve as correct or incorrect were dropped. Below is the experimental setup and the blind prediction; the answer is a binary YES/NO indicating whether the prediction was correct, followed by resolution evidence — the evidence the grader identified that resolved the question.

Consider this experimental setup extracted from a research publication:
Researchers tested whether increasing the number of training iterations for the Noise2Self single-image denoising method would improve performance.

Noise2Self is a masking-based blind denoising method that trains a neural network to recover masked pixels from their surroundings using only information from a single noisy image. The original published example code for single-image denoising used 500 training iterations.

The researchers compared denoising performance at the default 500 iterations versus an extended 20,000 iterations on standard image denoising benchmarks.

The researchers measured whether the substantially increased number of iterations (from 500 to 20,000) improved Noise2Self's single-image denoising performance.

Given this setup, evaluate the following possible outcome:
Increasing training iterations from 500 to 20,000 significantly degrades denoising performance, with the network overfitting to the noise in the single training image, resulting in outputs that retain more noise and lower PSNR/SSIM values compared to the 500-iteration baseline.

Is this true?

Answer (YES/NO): NO